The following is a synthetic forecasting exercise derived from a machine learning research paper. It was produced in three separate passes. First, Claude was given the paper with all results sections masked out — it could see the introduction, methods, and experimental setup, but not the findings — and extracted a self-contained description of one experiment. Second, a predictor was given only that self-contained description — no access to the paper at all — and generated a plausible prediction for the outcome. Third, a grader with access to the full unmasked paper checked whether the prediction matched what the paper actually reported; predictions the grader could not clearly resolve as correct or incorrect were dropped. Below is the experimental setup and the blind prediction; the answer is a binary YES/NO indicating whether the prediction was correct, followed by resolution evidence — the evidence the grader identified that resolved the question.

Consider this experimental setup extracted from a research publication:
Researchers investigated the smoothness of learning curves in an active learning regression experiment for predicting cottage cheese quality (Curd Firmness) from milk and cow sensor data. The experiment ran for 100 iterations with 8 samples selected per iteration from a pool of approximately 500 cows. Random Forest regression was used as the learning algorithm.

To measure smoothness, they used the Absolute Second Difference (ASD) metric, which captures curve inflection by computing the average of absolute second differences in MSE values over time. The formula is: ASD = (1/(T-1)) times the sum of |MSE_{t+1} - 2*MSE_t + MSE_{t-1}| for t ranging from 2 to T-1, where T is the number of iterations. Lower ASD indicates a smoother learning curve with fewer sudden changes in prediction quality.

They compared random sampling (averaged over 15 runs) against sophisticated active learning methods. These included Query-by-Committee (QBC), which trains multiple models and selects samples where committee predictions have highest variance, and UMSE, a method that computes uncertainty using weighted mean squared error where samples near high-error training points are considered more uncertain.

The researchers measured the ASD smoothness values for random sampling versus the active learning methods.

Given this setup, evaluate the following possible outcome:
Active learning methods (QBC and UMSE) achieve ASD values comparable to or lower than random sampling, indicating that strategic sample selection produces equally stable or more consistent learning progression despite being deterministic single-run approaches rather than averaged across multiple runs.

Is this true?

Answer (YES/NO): NO